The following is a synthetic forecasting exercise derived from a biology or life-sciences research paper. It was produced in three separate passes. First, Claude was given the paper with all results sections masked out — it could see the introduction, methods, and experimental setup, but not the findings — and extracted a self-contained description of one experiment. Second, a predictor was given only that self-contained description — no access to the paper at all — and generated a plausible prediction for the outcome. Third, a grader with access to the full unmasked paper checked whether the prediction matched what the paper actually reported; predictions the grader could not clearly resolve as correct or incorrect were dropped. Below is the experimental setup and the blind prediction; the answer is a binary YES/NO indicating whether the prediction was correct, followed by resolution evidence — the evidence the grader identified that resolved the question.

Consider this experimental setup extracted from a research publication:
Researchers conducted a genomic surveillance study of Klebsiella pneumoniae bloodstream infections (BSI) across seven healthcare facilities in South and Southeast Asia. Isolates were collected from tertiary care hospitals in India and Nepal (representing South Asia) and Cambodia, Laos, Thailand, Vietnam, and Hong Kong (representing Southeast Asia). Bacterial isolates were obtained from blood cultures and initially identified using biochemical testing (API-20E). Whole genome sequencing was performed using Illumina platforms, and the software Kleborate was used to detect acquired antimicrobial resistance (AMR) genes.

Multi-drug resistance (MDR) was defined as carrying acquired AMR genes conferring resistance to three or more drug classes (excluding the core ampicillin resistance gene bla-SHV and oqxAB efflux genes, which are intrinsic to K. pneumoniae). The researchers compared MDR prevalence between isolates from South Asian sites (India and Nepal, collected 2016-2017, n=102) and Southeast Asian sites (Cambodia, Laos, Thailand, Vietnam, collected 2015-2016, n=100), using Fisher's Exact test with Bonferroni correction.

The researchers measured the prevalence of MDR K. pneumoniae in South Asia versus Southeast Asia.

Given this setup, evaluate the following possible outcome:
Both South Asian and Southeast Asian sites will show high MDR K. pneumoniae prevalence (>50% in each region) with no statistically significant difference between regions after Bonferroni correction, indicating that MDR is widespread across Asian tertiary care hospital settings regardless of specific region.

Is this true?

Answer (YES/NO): NO